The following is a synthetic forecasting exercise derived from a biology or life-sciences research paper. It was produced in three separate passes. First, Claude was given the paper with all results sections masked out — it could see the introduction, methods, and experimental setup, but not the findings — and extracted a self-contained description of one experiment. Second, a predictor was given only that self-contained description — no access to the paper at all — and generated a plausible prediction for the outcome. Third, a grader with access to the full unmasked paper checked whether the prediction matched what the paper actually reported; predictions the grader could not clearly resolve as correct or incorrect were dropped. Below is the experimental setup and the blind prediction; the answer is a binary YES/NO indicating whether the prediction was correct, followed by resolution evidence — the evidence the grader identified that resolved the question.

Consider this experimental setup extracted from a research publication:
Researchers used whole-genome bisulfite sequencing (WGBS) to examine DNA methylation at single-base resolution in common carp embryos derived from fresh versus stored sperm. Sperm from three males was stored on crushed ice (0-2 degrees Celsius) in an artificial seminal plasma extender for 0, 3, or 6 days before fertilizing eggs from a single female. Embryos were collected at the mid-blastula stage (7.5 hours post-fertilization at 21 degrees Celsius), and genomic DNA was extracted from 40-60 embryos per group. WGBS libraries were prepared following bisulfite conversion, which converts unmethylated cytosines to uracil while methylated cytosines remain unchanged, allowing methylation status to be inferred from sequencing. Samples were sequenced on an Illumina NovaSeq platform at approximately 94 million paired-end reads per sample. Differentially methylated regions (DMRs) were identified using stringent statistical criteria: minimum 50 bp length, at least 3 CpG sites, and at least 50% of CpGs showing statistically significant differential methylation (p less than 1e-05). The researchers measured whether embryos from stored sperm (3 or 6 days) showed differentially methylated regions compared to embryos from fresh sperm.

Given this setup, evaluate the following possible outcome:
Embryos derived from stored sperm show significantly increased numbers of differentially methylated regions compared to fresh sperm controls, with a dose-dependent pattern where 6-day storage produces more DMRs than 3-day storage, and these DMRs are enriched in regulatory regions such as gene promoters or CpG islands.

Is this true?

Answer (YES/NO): NO